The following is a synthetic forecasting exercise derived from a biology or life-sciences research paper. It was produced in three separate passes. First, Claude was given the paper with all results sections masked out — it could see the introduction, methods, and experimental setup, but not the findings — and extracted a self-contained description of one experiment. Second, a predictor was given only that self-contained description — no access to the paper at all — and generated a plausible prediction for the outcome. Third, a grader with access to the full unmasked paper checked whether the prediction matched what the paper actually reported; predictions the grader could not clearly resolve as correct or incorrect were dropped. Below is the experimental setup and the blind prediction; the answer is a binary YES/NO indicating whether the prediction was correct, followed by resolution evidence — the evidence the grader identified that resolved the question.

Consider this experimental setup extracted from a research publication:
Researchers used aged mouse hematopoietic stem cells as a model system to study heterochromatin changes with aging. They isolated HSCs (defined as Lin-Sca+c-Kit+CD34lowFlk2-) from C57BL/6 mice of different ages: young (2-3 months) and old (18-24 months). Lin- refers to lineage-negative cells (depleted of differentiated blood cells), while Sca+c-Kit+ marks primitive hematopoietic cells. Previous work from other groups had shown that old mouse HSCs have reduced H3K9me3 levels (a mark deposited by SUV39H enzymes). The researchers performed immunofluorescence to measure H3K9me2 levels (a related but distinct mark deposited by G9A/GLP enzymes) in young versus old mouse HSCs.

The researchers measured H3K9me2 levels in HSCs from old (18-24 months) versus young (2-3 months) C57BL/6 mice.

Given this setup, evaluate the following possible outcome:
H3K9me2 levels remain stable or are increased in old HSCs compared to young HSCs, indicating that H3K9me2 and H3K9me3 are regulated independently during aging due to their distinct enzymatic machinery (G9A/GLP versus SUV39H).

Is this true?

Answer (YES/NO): NO